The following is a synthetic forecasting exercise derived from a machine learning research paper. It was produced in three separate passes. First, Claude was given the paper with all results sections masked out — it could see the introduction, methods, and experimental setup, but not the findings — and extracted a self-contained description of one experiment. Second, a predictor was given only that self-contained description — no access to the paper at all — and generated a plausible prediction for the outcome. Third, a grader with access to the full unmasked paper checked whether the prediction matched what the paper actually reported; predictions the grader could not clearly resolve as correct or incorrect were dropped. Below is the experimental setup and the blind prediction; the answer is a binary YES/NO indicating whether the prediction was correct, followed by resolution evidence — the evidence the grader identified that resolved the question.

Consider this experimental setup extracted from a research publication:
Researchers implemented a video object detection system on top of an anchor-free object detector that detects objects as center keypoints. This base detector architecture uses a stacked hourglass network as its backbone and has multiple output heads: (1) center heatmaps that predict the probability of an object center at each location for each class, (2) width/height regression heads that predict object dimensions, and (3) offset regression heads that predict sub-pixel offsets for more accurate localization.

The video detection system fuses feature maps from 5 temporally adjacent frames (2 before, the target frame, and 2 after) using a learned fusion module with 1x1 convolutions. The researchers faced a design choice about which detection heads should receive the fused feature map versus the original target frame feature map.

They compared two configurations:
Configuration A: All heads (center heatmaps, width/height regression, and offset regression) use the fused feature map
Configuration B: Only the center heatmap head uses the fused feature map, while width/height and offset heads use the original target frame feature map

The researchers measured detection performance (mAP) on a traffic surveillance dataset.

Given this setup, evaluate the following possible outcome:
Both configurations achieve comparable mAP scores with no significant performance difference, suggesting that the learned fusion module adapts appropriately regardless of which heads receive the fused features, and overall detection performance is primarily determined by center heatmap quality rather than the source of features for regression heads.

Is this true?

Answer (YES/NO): NO